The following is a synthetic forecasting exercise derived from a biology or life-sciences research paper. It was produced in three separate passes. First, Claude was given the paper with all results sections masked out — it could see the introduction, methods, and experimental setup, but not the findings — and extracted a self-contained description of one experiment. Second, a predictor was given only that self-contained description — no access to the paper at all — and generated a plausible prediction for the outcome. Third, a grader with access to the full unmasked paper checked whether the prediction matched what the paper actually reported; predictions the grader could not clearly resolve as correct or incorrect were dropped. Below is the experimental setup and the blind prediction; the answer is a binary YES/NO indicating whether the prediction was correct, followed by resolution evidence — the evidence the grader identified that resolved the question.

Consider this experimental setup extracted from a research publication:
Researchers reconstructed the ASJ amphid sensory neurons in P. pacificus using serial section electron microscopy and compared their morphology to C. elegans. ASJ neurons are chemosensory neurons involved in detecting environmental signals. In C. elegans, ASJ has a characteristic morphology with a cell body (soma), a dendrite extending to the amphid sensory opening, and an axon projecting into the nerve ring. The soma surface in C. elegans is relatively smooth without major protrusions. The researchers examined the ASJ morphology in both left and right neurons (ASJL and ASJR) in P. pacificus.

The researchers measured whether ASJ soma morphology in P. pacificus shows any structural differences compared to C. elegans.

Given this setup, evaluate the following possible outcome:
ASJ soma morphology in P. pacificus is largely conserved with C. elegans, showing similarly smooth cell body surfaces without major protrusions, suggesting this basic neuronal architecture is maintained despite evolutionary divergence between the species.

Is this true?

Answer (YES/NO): NO